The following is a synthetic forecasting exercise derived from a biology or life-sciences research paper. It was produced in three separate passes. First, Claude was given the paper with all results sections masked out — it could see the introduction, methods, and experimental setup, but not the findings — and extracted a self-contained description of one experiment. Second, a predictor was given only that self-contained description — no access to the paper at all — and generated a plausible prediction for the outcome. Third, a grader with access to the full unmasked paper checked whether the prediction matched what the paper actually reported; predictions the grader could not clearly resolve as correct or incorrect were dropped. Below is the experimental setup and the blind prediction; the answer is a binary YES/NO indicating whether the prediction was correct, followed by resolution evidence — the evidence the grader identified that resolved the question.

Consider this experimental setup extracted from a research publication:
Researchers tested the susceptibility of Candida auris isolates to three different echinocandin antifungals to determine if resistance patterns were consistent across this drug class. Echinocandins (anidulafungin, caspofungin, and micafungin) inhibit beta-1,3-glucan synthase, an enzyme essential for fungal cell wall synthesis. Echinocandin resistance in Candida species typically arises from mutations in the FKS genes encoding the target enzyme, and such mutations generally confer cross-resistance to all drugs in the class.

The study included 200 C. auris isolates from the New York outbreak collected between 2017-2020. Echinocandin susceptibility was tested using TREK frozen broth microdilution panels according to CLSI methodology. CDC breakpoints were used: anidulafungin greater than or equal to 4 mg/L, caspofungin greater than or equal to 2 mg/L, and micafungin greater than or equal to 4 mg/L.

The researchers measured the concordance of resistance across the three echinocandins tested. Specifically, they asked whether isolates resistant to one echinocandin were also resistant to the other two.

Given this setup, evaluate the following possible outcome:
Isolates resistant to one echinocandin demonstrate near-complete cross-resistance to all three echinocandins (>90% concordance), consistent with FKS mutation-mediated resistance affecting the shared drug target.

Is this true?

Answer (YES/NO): NO